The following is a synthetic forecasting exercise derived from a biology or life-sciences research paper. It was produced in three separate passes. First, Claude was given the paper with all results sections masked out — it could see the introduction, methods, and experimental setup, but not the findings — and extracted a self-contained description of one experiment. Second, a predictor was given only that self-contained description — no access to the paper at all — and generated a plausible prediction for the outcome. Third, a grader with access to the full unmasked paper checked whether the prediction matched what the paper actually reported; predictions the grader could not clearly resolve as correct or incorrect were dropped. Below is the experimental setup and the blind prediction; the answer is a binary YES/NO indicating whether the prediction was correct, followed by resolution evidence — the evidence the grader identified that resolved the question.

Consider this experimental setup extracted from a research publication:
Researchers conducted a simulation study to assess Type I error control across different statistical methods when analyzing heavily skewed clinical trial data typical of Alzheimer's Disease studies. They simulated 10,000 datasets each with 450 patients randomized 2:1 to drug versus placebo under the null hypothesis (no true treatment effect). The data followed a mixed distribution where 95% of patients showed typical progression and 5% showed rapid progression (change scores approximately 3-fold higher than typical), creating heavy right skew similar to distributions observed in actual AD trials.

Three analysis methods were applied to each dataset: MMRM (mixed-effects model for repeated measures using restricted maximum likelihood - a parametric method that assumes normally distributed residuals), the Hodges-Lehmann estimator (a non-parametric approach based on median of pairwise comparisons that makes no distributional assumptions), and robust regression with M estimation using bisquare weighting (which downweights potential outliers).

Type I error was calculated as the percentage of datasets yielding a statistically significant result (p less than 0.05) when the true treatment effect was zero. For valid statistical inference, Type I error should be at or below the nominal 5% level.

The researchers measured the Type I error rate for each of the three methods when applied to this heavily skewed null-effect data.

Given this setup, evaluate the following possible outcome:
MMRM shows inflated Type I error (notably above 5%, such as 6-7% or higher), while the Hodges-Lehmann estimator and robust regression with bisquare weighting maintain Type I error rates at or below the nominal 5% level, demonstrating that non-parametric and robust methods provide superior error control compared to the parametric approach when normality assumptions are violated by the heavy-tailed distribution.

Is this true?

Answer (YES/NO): NO